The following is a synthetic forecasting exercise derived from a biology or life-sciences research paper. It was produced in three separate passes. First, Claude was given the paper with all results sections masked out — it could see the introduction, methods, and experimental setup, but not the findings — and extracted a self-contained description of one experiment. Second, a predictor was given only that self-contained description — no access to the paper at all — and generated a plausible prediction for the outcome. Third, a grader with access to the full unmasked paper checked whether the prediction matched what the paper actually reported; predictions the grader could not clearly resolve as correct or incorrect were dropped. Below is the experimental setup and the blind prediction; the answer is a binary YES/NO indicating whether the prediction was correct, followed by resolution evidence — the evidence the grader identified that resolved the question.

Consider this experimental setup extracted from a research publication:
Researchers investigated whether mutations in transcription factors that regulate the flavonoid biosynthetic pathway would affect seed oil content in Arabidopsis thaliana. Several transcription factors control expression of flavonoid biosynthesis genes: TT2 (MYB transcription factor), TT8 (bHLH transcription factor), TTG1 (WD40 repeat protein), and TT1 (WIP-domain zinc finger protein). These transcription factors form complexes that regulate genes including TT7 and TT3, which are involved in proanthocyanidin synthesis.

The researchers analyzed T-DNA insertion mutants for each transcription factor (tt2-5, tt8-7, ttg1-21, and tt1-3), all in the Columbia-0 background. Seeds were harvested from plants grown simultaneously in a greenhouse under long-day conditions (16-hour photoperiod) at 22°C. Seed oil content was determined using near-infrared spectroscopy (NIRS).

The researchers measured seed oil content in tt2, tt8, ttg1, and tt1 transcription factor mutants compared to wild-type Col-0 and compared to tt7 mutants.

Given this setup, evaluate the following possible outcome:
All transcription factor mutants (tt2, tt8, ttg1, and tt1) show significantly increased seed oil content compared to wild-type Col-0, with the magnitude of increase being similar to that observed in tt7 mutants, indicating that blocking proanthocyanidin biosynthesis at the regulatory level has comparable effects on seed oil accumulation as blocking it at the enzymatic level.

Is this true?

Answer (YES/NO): NO